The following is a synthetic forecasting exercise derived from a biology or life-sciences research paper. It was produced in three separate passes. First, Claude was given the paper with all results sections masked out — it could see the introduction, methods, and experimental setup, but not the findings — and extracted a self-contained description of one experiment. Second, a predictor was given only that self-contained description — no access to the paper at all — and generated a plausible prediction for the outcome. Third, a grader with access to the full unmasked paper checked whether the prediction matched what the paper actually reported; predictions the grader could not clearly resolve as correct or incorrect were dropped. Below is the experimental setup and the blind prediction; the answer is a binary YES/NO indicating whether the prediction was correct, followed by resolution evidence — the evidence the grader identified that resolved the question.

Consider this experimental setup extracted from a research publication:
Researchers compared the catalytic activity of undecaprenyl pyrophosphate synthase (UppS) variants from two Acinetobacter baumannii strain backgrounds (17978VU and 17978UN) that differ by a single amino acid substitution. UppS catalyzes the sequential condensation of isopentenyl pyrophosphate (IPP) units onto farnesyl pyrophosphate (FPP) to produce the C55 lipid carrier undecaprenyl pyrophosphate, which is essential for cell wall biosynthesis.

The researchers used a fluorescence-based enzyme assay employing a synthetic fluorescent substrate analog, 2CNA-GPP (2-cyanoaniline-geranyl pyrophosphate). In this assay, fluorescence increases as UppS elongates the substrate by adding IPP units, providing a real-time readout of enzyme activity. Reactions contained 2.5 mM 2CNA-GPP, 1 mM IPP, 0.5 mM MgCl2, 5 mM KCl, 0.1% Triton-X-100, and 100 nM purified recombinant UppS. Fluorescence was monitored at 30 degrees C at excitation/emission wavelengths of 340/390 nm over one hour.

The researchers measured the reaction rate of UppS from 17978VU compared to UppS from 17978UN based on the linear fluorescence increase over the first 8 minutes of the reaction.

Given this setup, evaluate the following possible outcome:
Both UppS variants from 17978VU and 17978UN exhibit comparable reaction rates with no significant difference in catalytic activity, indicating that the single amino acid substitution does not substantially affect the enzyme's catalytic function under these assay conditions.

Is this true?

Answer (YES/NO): NO